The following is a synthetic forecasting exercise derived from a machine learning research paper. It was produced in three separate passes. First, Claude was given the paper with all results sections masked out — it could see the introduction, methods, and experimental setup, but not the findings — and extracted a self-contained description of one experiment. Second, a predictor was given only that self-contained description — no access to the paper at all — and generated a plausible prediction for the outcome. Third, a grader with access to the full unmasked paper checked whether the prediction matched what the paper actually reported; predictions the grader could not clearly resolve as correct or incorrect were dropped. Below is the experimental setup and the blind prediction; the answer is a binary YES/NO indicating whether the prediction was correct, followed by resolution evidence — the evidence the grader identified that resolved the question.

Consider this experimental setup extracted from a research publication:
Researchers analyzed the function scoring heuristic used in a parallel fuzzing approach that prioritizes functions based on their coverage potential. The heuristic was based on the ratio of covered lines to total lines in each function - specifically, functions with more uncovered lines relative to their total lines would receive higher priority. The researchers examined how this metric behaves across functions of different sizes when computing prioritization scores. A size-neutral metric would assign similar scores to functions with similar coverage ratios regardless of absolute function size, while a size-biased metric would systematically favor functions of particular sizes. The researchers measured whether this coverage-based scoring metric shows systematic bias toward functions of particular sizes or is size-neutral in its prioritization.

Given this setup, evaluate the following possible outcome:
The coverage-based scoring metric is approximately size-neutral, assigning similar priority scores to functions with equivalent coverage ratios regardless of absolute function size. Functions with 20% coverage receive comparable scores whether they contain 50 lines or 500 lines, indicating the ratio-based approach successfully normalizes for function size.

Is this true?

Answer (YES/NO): NO